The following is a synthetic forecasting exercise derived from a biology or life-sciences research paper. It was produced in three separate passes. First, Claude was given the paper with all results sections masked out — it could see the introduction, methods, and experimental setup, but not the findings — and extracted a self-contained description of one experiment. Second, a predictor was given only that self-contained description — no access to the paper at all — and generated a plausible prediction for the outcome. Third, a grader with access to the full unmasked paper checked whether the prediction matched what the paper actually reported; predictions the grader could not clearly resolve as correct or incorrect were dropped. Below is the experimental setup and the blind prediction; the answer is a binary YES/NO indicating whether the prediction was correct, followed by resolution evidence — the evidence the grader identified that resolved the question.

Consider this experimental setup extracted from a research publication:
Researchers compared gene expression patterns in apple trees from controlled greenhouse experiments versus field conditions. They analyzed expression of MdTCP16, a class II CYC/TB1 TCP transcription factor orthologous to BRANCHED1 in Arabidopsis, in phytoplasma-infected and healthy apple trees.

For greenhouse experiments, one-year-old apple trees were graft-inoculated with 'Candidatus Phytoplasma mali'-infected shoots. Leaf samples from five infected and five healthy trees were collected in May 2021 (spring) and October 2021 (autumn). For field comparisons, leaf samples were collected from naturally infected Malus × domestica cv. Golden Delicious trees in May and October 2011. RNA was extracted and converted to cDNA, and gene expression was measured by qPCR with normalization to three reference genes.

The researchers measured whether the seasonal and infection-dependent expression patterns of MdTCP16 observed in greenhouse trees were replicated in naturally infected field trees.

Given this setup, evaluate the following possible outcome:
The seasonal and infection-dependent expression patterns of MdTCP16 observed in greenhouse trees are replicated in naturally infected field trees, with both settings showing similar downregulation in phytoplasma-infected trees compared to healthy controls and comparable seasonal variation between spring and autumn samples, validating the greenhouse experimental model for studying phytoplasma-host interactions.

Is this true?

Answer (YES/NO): NO